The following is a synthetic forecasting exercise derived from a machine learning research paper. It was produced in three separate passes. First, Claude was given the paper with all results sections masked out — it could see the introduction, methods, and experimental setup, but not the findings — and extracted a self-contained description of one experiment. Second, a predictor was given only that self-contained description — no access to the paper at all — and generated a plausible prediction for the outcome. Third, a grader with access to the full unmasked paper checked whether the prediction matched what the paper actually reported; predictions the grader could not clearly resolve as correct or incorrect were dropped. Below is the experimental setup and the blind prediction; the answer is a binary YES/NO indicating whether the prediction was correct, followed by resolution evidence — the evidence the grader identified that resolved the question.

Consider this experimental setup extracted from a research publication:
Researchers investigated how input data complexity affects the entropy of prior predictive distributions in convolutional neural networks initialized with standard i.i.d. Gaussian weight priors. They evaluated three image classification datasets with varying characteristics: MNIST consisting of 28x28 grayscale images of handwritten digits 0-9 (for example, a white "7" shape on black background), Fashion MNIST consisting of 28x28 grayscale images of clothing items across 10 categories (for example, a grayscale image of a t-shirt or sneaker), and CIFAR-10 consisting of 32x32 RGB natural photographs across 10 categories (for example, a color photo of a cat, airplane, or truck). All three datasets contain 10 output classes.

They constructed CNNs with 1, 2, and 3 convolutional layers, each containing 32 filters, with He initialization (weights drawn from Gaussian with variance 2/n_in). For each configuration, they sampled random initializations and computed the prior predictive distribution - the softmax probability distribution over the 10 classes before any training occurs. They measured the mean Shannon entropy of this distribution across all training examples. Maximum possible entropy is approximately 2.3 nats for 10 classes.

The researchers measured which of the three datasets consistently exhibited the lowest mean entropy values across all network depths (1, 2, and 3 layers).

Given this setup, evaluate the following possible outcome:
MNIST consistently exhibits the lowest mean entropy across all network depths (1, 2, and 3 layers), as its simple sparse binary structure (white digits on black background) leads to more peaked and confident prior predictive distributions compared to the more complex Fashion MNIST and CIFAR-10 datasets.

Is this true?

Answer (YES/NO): NO